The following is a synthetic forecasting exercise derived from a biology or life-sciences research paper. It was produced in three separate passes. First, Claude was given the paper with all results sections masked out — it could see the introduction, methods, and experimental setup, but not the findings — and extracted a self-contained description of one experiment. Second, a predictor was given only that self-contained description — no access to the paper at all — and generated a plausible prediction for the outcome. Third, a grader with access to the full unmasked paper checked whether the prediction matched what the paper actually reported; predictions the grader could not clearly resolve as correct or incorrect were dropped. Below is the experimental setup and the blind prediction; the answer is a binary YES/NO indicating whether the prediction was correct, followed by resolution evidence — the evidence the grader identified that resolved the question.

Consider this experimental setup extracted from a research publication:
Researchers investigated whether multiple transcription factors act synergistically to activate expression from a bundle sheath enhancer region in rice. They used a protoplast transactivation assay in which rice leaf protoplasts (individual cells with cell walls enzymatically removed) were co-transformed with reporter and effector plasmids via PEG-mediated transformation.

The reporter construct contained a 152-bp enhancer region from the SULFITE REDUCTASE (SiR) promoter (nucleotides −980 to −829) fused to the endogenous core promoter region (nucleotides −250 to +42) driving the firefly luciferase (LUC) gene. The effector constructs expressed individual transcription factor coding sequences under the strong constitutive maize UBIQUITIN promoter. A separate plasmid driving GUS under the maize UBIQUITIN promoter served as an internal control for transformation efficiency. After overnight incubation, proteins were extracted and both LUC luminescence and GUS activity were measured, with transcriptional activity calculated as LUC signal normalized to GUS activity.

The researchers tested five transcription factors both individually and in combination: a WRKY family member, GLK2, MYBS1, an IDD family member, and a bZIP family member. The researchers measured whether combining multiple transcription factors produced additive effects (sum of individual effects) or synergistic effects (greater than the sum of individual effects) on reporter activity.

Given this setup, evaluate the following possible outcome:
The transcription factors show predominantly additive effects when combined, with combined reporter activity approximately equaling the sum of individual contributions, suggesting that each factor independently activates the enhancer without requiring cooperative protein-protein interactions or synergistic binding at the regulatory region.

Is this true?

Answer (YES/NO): NO